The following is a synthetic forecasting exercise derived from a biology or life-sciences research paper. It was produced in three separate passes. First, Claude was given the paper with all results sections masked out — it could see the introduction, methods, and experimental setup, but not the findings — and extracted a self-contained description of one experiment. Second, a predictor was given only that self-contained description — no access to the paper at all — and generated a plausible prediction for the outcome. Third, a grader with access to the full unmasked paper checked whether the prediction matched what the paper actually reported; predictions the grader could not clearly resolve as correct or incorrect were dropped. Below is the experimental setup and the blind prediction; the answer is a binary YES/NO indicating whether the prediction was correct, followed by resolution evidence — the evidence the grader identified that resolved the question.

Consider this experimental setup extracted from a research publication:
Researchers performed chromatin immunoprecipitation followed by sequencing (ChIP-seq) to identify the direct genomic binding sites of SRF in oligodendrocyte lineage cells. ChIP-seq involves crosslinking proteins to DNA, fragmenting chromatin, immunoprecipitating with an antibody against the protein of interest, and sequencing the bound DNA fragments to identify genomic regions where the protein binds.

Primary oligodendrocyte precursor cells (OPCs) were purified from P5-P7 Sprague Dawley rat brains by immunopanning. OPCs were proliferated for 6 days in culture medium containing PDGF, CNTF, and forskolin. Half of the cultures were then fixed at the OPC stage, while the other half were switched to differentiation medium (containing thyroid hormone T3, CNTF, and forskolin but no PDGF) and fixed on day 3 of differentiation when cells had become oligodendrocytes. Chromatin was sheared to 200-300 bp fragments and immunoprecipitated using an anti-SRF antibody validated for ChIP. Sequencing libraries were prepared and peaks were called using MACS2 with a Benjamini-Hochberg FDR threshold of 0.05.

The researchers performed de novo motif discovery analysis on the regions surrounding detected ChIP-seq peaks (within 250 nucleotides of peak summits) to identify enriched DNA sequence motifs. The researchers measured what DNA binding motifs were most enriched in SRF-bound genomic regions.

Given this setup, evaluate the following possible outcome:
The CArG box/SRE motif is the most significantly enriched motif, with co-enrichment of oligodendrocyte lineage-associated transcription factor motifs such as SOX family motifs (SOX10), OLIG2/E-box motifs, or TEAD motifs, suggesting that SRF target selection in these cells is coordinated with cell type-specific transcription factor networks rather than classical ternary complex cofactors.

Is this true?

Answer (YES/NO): NO